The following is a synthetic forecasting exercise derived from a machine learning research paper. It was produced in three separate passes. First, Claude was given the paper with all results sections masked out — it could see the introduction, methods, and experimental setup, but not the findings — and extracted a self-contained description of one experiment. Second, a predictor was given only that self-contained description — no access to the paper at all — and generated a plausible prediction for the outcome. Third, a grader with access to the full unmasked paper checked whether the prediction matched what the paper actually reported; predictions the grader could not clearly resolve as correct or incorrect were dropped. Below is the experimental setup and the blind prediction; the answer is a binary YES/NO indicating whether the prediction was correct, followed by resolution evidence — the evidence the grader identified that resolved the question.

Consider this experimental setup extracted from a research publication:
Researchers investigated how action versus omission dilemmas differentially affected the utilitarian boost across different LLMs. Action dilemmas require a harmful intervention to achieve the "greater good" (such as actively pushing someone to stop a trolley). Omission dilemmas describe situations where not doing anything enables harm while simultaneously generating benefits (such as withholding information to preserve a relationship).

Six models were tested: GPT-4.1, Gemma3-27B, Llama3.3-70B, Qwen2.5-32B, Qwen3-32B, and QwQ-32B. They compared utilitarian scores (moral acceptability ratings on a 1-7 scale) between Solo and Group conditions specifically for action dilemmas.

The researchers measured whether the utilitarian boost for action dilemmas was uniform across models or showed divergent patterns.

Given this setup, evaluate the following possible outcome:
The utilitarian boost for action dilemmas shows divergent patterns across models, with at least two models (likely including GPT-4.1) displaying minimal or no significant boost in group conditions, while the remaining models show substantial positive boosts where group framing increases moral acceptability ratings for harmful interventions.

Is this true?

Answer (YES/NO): NO